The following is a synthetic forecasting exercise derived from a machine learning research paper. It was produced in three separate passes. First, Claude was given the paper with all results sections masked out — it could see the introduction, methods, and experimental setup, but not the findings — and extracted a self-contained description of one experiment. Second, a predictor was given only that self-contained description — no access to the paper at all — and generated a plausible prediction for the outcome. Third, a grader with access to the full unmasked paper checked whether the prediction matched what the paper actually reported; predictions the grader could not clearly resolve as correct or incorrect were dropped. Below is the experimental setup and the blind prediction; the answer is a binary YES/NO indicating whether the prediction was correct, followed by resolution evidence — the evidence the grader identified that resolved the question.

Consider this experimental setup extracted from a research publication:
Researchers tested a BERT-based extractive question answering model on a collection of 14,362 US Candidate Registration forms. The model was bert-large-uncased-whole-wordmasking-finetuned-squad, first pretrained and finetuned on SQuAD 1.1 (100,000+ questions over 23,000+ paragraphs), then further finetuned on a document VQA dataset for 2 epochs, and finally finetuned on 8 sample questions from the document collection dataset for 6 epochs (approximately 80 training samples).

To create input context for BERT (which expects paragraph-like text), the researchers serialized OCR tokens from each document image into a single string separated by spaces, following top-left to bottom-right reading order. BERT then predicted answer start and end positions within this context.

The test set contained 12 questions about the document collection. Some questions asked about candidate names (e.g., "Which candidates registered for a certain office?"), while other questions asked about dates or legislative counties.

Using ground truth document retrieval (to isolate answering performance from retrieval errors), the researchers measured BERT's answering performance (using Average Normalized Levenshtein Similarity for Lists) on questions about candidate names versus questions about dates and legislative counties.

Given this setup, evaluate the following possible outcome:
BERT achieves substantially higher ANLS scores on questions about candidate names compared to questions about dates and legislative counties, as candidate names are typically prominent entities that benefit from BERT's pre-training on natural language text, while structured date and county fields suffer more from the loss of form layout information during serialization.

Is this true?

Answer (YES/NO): NO